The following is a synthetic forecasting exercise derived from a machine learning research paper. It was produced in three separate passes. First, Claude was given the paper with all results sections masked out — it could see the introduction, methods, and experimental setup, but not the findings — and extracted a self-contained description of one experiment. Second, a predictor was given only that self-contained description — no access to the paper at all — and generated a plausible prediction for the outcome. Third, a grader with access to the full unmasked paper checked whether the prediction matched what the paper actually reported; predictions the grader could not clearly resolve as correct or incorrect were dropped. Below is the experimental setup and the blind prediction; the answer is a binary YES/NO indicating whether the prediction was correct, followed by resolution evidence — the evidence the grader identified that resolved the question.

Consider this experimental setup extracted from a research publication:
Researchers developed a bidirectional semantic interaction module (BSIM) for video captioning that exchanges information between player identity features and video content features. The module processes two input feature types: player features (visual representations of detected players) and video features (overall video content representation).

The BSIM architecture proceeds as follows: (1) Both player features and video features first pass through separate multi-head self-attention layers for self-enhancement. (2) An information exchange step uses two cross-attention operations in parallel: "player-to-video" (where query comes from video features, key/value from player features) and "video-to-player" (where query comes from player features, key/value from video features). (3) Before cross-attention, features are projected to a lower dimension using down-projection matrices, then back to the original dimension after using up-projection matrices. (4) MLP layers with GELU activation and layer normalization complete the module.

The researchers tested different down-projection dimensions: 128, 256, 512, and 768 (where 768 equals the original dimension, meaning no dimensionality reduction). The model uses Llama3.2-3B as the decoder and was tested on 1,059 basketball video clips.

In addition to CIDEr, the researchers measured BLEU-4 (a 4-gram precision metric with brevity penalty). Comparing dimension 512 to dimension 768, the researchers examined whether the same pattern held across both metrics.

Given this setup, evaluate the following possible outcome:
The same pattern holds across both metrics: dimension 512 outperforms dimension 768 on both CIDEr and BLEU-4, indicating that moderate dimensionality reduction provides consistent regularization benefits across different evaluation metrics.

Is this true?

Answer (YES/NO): NO